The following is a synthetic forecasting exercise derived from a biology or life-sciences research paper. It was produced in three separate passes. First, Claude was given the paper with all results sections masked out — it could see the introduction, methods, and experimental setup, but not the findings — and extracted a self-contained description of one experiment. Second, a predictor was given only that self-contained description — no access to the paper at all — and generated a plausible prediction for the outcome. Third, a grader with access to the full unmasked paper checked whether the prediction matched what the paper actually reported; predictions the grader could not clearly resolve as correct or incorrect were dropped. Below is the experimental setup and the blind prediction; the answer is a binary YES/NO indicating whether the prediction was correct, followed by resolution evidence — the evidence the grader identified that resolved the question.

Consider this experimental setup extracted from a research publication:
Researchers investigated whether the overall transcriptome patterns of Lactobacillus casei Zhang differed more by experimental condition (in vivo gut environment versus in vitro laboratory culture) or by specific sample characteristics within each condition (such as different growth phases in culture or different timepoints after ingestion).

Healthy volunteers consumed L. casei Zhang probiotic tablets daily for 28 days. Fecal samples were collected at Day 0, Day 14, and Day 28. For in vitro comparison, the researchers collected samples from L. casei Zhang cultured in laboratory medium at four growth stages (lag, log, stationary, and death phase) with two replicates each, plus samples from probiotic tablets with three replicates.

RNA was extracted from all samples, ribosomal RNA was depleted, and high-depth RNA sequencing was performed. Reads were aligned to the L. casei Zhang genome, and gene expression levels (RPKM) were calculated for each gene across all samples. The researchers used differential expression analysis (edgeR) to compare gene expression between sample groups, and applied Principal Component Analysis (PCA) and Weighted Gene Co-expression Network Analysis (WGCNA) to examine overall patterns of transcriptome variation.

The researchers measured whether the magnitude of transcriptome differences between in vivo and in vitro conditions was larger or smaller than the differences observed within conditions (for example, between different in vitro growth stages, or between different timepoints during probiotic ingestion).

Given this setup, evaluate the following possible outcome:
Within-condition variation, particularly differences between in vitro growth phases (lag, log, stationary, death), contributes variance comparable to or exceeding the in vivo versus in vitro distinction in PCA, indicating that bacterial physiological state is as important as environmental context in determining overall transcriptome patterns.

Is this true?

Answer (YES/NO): NO